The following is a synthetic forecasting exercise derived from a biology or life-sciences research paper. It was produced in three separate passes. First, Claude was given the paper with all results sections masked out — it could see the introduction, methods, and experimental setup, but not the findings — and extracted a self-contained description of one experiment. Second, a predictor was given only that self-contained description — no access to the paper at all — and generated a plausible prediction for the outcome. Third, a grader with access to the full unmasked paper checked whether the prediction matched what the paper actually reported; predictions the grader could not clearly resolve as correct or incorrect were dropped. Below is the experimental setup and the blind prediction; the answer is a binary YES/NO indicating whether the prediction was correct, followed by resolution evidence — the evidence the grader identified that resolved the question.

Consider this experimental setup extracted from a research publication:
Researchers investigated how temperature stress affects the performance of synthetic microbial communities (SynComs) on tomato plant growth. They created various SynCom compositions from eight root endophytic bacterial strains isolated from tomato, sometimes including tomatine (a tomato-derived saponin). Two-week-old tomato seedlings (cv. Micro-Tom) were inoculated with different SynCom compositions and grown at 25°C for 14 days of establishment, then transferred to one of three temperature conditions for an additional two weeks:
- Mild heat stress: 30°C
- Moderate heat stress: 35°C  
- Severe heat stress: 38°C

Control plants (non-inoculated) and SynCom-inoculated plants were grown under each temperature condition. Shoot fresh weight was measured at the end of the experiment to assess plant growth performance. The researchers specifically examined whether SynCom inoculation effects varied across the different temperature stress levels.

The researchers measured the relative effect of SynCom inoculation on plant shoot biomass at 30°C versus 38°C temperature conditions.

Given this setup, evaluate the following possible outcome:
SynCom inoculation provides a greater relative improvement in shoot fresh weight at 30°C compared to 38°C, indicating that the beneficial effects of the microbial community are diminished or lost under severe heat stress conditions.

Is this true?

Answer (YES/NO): NO